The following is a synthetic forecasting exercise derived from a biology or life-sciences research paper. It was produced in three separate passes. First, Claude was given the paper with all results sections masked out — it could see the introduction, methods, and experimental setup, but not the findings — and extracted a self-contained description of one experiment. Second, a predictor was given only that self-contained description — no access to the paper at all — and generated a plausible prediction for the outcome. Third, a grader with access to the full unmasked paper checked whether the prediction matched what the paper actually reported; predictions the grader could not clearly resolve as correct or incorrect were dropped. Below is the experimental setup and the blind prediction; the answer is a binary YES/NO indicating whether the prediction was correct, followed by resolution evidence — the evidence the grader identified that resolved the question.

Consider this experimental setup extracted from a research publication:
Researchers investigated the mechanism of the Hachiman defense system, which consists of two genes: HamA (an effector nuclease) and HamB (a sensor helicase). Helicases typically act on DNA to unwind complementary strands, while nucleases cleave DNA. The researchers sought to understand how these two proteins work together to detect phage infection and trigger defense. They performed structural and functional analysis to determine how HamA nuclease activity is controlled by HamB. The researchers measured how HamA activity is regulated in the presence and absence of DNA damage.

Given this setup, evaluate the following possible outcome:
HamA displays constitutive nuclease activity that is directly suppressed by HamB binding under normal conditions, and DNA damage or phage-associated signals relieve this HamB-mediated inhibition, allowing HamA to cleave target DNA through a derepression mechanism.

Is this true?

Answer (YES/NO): YES